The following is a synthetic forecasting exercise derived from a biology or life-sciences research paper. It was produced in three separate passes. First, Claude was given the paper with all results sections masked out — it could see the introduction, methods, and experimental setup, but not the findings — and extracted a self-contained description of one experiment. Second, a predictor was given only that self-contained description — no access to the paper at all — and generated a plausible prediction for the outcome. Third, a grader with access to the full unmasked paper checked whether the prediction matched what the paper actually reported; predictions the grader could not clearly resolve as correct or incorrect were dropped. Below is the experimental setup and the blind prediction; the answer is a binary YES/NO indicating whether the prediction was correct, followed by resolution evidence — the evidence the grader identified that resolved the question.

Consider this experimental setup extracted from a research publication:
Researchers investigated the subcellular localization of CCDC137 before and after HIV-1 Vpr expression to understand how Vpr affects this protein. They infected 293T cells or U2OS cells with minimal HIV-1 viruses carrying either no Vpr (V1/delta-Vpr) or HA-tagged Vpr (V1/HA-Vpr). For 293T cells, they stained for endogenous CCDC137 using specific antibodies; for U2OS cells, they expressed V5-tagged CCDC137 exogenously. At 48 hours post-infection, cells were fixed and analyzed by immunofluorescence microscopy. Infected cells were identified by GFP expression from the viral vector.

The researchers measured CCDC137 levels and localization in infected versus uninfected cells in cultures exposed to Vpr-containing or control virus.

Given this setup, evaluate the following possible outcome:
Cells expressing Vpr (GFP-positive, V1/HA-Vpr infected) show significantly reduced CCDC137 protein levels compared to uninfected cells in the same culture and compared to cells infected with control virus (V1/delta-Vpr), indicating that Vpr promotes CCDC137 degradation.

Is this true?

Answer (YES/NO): YES